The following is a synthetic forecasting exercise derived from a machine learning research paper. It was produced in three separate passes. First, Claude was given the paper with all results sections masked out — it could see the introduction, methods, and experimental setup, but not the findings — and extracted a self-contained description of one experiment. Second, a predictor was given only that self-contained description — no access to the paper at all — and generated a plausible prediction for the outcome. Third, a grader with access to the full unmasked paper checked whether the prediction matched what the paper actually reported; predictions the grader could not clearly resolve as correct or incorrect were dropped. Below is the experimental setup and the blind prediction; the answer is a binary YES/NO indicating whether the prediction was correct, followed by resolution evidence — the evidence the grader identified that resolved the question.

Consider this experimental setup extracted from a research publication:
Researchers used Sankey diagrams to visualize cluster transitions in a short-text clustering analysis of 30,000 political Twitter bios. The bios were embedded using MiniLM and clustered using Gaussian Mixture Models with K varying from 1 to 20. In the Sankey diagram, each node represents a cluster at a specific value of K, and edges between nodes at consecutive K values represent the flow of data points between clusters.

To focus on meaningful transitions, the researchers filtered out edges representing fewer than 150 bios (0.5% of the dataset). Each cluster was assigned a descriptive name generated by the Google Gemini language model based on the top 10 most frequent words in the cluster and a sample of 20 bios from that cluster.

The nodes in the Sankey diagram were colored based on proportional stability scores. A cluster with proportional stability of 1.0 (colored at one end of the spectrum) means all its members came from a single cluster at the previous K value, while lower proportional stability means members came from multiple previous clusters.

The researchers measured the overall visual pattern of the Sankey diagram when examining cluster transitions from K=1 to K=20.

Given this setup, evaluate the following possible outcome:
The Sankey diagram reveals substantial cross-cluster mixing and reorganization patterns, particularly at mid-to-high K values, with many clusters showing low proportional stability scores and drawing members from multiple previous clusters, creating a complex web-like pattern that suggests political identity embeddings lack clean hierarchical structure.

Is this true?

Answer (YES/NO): NO